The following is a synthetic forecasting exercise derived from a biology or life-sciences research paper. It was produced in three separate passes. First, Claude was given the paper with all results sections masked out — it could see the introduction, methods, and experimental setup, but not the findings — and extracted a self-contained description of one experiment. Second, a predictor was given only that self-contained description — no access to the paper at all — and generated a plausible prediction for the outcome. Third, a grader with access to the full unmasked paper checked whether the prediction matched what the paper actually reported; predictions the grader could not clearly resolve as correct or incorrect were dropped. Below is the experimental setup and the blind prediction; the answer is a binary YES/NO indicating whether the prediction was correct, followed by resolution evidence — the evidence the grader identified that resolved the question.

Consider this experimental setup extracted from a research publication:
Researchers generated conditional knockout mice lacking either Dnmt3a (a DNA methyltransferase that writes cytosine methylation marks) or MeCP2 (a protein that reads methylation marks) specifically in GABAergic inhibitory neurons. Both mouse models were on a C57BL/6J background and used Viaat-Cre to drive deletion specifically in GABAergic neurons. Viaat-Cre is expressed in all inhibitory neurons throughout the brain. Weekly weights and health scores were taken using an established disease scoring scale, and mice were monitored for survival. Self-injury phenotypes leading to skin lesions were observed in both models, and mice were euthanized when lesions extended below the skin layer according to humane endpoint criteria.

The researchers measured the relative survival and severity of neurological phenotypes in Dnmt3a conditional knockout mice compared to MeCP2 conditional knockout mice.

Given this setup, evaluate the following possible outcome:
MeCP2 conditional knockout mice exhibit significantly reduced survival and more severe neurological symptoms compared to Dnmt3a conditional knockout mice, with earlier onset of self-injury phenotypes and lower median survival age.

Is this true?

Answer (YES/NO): NO